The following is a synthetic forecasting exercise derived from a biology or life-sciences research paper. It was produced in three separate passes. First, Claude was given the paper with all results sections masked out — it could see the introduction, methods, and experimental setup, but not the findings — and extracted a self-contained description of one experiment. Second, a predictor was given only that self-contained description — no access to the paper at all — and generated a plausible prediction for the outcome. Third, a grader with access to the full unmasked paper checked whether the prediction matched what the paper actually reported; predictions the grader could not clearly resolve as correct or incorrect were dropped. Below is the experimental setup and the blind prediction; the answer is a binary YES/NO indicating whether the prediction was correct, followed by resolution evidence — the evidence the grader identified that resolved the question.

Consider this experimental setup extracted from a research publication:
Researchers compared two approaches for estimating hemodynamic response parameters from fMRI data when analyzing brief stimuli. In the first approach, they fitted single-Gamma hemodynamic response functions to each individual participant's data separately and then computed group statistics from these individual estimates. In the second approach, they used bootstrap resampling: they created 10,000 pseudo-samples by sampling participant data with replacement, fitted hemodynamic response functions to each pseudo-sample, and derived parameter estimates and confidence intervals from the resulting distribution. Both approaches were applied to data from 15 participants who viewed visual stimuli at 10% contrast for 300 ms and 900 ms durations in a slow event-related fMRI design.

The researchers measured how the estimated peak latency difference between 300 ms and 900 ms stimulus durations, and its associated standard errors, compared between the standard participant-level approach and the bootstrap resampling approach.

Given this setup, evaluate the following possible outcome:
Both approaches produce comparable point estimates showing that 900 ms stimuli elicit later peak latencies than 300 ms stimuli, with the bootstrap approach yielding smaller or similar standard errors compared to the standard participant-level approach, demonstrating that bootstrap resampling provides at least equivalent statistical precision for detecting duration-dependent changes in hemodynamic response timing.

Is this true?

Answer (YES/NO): NO